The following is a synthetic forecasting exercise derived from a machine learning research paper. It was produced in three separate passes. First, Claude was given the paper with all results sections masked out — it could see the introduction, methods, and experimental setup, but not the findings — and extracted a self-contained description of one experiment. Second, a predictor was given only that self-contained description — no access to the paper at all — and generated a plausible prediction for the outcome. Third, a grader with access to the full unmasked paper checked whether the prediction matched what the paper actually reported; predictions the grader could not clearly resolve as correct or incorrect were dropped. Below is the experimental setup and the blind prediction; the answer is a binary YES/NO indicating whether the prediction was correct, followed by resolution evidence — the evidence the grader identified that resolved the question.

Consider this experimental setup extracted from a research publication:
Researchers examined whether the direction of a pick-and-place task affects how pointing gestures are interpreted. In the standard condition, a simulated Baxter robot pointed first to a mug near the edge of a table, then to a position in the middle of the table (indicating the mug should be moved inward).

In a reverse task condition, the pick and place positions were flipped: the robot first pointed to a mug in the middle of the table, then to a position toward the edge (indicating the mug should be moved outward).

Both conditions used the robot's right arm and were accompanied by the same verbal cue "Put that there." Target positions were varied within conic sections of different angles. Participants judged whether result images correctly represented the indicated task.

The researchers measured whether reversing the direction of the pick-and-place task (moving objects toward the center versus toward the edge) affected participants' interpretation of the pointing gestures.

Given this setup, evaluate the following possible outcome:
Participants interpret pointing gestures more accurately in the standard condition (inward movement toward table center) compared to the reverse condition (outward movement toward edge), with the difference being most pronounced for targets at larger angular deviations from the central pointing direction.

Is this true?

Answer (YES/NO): NO